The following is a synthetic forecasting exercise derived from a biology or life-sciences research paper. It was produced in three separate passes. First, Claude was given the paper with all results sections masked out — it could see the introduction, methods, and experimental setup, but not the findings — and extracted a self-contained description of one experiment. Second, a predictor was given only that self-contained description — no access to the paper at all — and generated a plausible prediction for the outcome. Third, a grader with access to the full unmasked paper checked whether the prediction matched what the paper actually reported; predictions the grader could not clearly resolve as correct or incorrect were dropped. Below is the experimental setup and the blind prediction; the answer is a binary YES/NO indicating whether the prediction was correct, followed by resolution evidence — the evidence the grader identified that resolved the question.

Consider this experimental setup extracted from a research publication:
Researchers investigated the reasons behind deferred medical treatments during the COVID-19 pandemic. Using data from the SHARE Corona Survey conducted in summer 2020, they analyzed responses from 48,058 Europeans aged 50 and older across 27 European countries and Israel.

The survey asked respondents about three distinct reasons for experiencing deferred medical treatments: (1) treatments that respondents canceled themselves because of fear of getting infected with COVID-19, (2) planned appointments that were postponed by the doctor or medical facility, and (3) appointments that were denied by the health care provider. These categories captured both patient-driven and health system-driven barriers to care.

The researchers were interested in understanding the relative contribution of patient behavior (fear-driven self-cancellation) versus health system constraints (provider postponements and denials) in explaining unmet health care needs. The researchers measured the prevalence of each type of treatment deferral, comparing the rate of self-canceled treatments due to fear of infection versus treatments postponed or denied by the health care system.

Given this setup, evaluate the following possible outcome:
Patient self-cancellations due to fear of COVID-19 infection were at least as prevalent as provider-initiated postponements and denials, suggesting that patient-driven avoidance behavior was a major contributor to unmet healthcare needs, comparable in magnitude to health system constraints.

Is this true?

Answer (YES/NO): NO